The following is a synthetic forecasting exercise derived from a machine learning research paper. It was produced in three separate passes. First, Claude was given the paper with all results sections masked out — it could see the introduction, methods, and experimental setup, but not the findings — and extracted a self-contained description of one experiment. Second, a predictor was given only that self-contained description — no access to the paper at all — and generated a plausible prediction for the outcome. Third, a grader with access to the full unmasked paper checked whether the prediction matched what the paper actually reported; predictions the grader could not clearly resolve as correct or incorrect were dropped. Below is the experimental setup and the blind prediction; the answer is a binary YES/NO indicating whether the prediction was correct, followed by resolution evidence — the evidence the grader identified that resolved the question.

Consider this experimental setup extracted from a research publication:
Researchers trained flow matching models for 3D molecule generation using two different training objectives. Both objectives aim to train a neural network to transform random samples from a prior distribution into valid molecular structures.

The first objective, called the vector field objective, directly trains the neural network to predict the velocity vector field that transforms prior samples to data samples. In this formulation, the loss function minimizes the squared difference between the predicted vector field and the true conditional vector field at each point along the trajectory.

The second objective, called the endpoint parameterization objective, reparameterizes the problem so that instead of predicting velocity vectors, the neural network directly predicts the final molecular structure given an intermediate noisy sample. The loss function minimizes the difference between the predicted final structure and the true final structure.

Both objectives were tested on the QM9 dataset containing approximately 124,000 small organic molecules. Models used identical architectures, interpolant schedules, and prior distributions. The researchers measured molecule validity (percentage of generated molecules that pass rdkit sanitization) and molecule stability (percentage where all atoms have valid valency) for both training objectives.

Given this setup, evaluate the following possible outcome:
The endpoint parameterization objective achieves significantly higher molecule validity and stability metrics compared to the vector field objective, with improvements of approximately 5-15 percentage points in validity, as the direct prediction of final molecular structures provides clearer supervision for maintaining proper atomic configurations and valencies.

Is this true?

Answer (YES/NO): NO